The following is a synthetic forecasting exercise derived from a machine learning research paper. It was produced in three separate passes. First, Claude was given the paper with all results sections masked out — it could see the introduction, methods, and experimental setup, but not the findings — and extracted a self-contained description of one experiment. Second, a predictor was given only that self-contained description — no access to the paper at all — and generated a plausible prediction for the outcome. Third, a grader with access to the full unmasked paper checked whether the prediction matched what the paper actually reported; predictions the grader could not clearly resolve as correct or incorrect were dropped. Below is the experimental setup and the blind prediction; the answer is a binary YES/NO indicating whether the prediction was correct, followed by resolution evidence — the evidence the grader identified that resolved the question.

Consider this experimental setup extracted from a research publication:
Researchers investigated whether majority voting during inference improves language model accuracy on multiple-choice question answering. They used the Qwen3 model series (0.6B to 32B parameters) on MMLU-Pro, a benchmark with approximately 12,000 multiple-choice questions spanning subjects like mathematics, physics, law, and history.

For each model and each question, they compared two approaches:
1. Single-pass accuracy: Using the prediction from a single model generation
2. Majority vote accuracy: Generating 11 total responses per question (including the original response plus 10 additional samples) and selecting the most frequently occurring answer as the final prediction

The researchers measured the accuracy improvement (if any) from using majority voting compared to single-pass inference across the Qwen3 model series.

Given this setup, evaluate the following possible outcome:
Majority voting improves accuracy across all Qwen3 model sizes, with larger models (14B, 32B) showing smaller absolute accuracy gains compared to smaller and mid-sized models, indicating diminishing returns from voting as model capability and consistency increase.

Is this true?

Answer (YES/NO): NO